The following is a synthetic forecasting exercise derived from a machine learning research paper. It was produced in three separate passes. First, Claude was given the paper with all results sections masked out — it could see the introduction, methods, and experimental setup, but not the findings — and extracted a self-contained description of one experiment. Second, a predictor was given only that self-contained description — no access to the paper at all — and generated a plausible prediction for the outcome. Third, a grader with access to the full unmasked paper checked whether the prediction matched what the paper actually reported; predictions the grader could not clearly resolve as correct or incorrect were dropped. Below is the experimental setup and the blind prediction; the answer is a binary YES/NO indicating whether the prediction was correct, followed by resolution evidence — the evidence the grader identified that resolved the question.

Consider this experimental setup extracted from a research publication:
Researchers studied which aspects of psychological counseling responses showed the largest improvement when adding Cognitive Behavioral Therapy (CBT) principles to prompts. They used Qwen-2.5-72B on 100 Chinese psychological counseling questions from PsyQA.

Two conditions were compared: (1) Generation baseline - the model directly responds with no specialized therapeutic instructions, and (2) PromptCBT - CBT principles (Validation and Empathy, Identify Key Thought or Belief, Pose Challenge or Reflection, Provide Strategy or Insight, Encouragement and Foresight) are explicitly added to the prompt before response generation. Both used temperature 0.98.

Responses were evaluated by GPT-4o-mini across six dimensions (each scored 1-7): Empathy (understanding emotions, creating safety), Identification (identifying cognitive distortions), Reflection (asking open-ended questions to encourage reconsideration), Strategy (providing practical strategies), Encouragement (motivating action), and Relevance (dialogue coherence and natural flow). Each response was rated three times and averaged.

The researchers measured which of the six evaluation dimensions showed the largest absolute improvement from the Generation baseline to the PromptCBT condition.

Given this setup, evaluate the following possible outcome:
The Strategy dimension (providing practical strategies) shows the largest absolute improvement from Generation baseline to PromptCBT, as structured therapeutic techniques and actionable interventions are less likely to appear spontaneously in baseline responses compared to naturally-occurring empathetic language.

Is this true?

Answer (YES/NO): NO